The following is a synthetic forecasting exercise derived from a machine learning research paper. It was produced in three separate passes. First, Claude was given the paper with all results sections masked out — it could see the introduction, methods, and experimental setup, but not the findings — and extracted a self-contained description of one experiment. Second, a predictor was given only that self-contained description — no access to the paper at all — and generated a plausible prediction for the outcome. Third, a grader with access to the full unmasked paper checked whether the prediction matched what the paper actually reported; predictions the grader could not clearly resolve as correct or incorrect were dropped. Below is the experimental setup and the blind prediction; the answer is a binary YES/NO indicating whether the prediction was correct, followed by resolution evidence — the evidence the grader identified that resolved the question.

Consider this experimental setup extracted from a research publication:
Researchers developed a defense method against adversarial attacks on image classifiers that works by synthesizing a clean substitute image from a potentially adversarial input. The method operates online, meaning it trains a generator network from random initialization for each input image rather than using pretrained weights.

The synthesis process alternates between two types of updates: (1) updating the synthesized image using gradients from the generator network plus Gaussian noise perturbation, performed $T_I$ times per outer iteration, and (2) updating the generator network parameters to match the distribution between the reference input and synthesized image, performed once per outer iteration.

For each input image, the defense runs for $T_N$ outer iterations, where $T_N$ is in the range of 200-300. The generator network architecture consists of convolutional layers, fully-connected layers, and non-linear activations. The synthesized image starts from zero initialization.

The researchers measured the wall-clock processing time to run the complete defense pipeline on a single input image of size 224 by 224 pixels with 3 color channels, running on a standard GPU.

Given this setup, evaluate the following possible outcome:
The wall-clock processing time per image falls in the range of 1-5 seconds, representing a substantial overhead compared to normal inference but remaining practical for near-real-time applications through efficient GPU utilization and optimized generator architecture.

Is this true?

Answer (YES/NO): NO